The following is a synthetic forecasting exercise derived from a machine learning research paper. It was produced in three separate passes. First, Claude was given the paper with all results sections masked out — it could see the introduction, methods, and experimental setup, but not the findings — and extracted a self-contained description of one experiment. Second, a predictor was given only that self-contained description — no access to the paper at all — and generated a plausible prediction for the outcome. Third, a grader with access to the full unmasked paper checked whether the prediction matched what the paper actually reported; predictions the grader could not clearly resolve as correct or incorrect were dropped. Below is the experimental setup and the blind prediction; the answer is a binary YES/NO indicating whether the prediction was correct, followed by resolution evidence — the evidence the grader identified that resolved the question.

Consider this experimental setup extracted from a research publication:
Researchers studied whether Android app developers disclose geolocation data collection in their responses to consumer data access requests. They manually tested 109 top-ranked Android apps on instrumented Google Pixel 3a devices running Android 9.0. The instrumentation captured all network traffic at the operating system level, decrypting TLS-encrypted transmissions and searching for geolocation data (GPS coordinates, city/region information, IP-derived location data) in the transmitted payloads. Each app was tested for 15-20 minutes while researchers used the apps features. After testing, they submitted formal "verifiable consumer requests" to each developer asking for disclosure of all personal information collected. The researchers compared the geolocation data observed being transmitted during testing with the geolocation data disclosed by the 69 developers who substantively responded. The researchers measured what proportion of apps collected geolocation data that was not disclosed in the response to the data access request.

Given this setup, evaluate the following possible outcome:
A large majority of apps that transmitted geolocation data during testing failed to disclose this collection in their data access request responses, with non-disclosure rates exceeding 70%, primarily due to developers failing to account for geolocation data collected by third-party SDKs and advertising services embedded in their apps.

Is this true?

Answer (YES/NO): NO